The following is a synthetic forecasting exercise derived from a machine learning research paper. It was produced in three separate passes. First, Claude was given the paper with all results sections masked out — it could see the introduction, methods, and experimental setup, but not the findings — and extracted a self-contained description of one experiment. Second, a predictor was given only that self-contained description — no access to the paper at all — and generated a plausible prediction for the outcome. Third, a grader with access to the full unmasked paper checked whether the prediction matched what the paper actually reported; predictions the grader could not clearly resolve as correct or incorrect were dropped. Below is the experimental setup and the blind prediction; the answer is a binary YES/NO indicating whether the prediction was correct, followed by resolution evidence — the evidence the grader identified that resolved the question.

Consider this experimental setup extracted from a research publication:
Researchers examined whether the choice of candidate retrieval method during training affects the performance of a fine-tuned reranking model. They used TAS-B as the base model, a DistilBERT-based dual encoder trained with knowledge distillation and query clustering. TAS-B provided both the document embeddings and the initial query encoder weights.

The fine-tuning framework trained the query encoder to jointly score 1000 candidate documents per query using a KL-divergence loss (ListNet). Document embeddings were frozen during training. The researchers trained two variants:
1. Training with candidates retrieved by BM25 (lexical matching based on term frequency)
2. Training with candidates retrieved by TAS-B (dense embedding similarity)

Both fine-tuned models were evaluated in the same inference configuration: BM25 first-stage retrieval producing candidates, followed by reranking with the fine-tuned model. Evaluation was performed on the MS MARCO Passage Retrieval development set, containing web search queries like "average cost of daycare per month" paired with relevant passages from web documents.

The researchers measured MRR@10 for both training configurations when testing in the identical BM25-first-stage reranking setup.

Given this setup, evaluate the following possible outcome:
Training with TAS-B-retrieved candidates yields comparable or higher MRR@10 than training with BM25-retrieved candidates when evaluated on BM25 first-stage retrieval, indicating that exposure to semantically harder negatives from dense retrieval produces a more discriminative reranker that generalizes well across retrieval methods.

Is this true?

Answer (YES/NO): YES